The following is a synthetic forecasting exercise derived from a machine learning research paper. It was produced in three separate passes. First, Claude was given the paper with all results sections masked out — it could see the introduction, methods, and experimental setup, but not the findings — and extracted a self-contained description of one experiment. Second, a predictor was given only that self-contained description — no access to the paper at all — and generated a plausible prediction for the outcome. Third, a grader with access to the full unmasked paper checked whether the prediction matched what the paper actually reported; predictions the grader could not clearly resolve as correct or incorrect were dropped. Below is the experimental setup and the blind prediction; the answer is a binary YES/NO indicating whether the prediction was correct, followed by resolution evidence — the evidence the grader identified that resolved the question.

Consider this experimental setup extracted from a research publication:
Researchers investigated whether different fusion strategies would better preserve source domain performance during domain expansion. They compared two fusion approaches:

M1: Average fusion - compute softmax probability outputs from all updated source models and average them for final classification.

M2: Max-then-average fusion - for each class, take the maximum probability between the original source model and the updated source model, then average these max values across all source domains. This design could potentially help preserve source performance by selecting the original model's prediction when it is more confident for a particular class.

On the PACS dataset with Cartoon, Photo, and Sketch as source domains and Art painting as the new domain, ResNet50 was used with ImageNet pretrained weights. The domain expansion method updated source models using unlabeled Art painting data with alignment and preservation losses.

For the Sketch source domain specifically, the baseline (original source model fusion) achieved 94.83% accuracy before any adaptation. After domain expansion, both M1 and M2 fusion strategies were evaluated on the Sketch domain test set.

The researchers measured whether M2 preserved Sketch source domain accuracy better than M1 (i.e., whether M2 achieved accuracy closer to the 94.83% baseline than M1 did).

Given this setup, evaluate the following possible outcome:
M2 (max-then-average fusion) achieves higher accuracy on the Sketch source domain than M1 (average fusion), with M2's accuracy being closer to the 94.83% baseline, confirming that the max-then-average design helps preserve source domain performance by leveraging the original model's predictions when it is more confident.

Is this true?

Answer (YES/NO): YES